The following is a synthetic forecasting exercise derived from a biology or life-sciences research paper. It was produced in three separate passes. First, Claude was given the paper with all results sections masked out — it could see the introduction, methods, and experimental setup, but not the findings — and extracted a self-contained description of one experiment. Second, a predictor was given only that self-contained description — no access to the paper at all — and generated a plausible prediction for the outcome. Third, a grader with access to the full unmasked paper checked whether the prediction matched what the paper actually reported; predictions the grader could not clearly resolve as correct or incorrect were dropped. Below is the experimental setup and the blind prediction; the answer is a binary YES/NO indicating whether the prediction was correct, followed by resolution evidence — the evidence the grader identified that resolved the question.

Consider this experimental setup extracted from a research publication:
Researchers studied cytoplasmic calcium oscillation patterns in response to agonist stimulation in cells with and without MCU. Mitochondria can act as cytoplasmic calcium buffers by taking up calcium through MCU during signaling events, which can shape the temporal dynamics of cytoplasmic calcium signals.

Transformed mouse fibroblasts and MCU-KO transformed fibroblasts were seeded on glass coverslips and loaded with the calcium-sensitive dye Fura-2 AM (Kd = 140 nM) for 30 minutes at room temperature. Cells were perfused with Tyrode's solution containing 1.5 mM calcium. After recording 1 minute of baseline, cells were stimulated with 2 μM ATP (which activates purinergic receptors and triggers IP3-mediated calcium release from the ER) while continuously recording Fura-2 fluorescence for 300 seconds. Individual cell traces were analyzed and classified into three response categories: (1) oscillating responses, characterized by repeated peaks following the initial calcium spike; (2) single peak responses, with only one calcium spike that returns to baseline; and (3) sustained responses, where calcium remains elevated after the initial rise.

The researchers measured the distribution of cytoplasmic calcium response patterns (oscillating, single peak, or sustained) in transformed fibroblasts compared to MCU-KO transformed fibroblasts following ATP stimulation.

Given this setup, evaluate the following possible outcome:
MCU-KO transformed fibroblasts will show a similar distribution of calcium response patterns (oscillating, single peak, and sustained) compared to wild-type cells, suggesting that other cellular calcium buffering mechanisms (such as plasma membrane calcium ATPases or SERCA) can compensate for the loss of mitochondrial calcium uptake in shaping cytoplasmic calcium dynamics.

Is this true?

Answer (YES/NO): NO